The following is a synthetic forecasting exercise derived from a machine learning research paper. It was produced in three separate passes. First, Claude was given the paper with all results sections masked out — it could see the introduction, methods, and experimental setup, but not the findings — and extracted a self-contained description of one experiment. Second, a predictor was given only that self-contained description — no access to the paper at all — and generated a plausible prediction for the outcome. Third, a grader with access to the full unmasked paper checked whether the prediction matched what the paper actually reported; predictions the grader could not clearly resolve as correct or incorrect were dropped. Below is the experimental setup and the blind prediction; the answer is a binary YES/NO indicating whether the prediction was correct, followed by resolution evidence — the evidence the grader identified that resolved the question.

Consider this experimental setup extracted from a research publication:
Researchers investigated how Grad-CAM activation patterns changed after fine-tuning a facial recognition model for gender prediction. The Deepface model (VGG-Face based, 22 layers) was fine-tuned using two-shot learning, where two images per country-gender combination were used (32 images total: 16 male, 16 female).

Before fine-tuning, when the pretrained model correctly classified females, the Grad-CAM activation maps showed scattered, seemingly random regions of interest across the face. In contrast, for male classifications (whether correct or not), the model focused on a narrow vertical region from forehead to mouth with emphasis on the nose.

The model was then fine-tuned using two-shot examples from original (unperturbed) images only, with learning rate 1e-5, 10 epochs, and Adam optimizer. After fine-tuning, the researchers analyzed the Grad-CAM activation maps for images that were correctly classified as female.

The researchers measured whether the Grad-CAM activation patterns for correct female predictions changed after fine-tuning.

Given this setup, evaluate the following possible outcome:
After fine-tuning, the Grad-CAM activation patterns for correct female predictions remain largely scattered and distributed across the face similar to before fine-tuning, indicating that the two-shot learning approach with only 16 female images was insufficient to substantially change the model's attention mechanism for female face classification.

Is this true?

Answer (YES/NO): NO